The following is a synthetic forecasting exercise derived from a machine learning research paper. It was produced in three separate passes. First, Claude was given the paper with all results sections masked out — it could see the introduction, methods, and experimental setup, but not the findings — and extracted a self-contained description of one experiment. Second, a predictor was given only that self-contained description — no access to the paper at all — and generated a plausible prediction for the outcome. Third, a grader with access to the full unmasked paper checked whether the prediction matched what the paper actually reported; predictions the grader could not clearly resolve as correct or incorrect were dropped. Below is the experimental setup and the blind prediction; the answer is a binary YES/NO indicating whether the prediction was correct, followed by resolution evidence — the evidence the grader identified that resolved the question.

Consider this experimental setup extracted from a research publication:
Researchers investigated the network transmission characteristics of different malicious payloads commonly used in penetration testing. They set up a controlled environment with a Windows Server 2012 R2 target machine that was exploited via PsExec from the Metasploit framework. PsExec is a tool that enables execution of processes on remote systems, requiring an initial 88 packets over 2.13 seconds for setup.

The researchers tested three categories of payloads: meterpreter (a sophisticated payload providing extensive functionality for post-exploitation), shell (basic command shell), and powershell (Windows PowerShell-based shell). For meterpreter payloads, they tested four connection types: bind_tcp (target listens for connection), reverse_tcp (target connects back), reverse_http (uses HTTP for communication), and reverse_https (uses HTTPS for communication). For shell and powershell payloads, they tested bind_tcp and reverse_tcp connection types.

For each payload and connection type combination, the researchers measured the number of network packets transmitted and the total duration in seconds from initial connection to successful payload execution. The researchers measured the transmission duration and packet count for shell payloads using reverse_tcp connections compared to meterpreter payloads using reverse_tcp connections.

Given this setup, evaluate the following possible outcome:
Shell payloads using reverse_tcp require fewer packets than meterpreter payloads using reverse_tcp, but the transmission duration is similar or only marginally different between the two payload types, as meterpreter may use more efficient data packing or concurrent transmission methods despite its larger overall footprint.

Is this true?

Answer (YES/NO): NO